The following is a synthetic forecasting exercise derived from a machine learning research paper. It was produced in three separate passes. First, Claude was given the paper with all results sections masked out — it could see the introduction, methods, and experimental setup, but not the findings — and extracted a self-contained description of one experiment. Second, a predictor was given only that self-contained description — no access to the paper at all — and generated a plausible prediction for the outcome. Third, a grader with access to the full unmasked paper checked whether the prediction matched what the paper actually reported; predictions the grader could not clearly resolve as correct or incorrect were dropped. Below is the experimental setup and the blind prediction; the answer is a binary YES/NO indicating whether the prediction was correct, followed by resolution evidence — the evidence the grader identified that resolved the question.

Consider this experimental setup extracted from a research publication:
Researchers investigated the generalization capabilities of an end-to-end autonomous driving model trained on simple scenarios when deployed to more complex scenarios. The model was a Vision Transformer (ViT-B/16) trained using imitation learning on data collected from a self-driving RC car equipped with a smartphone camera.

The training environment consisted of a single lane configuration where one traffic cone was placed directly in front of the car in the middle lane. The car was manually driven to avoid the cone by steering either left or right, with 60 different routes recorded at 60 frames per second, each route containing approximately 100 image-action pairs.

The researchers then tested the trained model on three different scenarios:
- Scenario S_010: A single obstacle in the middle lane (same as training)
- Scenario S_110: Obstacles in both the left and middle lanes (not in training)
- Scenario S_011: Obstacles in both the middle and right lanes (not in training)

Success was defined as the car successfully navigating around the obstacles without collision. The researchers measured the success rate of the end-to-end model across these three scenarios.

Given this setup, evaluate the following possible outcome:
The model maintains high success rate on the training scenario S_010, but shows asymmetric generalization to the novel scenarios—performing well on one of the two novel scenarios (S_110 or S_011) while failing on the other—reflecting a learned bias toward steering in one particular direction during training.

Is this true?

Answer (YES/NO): YES